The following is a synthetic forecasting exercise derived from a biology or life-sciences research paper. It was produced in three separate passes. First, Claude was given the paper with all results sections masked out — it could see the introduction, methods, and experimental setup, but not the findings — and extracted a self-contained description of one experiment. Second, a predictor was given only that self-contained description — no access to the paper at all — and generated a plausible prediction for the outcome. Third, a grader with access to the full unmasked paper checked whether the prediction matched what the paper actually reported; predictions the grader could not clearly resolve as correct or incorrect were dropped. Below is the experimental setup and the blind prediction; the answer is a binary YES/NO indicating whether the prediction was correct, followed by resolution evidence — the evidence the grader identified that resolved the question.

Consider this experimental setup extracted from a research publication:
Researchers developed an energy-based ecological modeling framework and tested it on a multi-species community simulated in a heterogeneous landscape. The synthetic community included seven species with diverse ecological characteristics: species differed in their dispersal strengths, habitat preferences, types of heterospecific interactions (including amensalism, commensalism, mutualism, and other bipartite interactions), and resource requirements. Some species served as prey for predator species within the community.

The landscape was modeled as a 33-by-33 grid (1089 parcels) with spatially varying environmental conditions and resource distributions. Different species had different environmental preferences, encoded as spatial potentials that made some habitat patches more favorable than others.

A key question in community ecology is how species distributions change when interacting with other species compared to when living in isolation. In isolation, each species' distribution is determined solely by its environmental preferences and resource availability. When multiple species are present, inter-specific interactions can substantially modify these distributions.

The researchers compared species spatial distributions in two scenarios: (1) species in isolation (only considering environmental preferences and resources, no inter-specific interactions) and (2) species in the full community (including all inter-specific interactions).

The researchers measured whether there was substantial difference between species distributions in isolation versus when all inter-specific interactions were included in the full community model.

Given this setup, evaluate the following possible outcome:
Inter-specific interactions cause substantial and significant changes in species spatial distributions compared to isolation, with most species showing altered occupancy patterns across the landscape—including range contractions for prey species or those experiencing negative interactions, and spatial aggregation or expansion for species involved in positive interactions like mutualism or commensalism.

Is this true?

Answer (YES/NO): YES